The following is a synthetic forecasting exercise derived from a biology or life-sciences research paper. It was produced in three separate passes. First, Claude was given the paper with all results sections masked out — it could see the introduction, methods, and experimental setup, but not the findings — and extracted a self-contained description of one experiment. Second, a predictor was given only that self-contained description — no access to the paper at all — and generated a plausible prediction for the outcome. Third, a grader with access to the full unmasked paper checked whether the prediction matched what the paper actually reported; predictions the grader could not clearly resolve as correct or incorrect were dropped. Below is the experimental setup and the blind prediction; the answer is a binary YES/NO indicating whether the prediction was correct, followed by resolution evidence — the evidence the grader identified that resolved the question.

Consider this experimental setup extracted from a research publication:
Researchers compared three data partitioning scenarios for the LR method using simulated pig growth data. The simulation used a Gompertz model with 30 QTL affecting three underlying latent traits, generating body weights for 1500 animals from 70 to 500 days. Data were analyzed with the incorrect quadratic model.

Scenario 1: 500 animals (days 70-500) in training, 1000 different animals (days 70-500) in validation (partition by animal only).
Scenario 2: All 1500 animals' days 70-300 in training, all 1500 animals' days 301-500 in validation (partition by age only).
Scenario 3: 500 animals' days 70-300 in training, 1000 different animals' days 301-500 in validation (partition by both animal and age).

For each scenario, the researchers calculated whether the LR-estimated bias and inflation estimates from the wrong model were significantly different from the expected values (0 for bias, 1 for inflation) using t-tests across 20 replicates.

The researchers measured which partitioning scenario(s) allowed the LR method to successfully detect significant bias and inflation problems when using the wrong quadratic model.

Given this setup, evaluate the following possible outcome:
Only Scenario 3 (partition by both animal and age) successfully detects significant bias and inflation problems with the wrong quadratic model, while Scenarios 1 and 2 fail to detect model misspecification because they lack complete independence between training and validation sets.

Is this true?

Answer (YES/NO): NO